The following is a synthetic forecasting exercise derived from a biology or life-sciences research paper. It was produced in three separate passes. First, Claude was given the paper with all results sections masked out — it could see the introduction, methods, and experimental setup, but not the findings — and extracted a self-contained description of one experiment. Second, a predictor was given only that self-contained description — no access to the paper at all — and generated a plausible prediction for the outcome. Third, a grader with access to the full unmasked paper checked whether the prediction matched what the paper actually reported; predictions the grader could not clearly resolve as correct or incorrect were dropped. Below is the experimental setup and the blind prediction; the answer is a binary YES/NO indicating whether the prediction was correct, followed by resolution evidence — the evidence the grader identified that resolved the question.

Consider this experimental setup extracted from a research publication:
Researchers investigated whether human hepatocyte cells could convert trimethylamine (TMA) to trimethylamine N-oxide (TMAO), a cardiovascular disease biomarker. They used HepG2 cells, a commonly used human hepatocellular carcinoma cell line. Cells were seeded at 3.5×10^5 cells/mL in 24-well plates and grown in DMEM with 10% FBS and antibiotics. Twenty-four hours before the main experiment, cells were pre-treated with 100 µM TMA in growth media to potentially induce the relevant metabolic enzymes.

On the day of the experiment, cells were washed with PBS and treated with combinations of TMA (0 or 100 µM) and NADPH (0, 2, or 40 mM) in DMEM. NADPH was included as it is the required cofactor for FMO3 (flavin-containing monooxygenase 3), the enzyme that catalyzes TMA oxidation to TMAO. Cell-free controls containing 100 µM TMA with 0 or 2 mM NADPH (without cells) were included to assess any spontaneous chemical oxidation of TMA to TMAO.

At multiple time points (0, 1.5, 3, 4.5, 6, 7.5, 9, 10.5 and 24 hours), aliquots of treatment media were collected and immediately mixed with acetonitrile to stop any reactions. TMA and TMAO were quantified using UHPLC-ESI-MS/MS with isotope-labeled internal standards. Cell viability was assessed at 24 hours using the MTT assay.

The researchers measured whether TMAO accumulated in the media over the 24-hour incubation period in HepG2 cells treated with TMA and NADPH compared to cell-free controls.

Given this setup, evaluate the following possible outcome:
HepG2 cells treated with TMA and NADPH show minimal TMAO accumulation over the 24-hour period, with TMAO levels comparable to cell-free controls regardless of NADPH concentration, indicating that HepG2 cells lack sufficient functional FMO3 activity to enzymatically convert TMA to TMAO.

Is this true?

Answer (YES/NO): YES